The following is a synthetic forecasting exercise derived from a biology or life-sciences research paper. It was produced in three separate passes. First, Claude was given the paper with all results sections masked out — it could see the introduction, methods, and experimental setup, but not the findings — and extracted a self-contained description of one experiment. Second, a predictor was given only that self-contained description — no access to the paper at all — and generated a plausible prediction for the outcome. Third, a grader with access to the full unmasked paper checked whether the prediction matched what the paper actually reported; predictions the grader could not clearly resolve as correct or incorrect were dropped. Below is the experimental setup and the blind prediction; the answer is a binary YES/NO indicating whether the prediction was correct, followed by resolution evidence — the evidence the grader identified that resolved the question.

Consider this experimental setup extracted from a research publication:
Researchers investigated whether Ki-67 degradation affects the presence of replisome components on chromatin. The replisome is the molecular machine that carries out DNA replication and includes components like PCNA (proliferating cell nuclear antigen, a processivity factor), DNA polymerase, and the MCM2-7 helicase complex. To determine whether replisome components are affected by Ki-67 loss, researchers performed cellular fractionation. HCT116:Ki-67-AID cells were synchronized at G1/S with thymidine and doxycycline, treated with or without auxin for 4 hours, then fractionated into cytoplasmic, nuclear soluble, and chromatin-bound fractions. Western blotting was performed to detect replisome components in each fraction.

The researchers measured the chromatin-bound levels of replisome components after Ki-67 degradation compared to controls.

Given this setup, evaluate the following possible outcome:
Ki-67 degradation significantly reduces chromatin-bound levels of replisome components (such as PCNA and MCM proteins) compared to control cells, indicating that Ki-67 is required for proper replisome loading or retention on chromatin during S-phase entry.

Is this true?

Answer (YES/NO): YES